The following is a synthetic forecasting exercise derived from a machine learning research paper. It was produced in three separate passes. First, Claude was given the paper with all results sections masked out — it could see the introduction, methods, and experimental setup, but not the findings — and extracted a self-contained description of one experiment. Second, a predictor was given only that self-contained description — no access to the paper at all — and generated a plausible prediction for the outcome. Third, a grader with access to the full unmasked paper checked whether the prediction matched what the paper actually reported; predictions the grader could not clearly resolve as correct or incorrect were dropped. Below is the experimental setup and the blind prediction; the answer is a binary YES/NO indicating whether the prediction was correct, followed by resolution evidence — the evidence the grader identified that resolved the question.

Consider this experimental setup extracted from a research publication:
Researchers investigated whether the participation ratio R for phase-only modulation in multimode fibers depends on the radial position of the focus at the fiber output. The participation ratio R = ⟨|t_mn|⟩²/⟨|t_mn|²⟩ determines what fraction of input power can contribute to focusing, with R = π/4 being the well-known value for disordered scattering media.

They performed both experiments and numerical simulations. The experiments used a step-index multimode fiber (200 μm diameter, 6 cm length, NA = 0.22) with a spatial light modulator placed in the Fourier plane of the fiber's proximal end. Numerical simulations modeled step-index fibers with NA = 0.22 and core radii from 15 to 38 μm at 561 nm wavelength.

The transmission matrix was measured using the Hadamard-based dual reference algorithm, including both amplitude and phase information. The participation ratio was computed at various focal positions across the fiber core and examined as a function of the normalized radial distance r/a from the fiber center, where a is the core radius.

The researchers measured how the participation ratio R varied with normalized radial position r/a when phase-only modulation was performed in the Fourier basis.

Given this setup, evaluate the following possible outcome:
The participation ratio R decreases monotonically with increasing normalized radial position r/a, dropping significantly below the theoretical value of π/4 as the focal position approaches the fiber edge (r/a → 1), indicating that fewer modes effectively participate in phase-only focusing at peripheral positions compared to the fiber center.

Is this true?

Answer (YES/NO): NO